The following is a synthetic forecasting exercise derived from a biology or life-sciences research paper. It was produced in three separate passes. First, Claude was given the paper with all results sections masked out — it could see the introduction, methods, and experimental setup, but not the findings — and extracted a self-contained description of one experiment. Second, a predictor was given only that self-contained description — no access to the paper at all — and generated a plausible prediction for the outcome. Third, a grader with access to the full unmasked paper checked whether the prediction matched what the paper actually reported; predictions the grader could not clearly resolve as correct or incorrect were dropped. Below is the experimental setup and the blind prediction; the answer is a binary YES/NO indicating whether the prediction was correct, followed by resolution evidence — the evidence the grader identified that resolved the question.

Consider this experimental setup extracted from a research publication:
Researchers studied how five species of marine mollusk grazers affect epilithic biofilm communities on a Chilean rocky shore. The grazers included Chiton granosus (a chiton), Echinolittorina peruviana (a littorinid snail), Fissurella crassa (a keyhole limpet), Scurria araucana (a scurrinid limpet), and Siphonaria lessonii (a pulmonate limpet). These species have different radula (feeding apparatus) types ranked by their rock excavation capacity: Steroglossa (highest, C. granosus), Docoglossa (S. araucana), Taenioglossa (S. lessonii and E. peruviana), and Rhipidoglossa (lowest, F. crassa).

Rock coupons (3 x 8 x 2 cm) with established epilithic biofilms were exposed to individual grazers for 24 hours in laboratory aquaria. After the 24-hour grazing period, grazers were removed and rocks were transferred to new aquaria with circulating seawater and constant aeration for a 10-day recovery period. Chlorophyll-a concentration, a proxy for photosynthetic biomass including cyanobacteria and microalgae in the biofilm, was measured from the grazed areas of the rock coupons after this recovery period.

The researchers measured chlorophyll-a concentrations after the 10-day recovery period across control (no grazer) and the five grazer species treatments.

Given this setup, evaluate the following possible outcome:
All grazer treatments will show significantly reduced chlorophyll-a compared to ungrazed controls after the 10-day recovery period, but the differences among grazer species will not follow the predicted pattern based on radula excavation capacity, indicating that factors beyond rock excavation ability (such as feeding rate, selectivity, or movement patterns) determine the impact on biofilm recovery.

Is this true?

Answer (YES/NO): NO